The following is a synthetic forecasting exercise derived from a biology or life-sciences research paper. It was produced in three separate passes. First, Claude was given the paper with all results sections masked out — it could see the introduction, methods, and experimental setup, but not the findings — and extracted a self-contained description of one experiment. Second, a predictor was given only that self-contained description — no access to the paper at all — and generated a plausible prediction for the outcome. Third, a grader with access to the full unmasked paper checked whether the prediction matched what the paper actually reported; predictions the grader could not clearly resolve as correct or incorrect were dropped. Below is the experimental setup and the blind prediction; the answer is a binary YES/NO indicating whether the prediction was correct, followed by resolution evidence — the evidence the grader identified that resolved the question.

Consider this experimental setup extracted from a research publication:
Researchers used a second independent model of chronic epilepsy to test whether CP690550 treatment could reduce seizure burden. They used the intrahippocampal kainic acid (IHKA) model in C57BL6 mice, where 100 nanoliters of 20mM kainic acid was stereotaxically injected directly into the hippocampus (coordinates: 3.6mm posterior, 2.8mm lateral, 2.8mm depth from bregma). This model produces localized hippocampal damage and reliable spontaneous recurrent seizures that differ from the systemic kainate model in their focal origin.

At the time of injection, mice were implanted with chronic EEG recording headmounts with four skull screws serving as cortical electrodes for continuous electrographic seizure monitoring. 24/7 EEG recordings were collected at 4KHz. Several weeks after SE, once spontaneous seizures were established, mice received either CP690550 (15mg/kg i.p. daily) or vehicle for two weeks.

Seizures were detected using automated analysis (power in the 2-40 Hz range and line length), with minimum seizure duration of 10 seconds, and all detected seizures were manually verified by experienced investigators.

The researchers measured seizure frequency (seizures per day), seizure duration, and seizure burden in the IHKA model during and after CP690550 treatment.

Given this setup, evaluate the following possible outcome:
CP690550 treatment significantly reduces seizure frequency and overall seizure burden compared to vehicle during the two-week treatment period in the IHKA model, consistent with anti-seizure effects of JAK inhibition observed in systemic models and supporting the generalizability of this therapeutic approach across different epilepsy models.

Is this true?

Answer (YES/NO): NO